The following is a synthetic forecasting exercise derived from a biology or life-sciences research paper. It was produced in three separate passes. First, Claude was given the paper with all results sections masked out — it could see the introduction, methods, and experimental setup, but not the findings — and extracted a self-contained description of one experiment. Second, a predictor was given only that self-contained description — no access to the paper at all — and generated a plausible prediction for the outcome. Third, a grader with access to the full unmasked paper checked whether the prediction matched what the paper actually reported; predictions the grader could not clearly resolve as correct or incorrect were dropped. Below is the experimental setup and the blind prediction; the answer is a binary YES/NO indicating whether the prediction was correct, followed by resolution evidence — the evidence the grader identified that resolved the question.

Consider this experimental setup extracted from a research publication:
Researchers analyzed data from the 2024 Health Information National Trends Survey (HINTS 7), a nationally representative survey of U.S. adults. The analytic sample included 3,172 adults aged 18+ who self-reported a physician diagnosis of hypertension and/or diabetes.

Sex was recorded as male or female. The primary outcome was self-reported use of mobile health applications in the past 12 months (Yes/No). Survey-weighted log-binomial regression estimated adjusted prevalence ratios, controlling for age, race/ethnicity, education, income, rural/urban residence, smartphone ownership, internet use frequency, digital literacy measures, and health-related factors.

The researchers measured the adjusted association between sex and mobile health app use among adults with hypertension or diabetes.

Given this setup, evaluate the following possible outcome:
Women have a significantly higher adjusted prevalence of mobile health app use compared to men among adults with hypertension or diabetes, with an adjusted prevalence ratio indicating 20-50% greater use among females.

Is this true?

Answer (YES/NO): NO